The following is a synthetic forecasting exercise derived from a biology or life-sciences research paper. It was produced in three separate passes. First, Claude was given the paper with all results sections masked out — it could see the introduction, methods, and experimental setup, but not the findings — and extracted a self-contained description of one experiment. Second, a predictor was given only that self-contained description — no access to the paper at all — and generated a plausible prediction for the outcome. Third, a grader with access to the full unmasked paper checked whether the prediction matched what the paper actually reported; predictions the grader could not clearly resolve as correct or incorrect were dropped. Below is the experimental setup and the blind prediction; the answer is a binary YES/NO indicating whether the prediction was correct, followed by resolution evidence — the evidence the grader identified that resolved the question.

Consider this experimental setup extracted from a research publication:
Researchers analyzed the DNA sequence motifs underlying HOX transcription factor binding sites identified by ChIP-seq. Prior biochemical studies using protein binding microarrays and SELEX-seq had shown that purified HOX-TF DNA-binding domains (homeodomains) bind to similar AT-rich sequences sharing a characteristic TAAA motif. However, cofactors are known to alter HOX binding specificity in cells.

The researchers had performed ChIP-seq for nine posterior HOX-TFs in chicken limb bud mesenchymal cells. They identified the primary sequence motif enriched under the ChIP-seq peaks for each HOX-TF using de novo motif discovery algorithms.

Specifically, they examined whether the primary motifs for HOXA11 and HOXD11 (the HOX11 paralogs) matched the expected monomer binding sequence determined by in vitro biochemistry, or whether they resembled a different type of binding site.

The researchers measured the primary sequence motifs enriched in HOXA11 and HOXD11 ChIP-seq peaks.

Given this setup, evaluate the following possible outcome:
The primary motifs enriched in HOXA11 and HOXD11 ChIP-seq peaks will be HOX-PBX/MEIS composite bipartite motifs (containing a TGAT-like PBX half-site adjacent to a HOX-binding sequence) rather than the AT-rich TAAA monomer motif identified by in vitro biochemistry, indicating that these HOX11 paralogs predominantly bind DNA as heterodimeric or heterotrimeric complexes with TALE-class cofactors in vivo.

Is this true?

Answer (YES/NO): NO